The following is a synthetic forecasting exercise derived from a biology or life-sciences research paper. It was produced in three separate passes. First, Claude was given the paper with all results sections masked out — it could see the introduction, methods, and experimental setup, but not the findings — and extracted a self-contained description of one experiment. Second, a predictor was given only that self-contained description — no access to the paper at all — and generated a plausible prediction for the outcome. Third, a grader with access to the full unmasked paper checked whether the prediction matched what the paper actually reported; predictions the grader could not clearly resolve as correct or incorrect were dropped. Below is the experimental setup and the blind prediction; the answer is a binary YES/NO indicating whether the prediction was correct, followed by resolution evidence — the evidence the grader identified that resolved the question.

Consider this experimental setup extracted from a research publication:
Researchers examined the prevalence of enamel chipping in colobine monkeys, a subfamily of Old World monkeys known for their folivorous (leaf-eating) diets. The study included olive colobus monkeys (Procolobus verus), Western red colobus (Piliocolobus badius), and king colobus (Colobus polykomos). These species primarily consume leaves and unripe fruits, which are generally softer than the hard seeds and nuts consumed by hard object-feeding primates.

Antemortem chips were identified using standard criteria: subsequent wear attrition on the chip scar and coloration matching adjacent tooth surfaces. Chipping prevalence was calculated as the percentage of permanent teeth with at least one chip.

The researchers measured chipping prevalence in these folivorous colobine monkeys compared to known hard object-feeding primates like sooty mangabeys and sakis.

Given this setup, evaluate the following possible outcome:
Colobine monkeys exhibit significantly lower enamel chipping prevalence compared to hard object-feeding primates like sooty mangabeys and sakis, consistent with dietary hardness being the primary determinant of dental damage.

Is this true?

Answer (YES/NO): YES